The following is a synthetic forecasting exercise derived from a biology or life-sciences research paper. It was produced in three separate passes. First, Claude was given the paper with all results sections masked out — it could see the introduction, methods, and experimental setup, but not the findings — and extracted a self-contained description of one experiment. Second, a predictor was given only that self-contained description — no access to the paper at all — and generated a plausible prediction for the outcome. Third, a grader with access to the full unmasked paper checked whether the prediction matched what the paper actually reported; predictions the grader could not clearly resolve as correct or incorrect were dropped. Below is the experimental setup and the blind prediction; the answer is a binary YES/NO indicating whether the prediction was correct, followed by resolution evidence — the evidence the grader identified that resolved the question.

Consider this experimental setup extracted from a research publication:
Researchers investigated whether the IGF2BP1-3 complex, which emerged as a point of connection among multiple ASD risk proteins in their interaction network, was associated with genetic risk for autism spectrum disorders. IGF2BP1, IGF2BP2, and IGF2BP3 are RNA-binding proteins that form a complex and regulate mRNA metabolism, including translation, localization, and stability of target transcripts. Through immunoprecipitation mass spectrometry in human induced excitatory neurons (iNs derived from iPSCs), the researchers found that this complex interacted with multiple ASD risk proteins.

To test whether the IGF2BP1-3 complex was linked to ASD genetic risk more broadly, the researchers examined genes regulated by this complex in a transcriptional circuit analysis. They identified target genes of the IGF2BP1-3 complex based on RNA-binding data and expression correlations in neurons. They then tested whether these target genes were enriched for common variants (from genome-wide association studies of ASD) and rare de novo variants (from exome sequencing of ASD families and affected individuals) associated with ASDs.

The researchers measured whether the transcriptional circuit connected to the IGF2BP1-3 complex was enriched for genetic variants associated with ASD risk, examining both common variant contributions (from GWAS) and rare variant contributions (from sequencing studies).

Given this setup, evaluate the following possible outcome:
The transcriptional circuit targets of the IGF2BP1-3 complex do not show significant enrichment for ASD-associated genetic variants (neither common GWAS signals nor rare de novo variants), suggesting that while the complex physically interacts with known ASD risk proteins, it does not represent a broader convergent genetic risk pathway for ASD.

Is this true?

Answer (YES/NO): NO